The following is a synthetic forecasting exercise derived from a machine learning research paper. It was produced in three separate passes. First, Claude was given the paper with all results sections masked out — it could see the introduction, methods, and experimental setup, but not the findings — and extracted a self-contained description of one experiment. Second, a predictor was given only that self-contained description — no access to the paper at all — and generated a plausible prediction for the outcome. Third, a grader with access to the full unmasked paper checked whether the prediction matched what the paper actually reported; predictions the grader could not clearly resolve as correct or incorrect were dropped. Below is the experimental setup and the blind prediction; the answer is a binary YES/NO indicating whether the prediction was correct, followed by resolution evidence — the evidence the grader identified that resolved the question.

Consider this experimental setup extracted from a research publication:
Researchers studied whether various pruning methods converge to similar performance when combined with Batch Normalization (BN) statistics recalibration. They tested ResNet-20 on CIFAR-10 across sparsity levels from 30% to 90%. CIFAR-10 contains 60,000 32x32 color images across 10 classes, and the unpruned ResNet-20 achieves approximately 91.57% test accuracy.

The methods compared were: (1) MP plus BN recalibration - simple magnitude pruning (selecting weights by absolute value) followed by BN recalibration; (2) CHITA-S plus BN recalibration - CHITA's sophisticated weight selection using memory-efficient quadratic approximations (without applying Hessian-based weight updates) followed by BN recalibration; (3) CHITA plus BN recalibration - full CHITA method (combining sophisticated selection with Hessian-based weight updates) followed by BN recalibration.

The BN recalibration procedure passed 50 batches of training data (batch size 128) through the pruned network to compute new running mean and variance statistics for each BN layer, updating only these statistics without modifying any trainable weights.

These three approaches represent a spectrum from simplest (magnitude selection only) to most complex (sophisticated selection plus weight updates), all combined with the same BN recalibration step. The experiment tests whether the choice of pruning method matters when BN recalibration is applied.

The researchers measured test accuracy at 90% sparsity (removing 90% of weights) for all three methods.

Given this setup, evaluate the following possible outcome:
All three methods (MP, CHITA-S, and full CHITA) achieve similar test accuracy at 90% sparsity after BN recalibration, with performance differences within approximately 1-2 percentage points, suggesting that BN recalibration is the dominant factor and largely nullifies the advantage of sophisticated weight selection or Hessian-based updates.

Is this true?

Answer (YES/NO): NO